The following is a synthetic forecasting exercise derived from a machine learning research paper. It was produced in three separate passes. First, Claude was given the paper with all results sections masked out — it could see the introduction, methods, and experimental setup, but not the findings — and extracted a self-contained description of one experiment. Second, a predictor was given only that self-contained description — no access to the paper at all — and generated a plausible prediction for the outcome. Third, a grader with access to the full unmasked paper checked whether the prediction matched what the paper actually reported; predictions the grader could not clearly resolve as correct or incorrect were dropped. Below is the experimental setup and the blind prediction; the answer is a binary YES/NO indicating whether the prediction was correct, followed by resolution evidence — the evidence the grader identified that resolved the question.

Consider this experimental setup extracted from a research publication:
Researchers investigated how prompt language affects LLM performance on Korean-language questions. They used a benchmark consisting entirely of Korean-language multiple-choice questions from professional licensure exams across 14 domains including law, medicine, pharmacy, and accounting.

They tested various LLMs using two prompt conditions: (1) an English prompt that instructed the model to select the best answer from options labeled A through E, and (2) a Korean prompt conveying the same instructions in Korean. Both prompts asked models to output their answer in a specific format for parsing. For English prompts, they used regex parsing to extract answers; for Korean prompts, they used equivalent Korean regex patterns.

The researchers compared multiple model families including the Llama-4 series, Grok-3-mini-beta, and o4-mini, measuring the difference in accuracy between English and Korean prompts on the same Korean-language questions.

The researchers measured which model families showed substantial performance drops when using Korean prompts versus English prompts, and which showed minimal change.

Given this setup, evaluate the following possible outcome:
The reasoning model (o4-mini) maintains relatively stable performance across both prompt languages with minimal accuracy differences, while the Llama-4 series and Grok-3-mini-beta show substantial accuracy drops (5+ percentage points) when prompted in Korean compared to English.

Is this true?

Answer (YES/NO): NO